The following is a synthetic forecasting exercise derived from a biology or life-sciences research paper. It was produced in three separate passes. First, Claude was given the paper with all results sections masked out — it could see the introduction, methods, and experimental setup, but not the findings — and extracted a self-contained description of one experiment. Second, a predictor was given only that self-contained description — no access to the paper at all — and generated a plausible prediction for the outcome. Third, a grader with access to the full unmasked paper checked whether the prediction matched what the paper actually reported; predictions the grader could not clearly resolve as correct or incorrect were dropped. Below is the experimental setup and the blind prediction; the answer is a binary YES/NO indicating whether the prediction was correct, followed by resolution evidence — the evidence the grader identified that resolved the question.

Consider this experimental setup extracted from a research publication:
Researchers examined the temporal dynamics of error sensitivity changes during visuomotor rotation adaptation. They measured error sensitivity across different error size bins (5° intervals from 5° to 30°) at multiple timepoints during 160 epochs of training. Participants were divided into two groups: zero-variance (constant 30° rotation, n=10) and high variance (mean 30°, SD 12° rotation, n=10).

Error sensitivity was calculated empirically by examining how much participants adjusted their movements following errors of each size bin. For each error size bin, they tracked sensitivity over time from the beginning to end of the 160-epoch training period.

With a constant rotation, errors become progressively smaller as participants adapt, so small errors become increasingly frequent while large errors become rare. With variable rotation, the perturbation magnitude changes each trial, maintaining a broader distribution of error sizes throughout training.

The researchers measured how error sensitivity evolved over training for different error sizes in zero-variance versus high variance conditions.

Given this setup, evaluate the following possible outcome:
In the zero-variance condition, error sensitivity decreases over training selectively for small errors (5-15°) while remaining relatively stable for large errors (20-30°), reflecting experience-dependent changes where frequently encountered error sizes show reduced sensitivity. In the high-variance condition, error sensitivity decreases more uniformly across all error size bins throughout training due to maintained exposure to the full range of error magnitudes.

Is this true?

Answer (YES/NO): NO